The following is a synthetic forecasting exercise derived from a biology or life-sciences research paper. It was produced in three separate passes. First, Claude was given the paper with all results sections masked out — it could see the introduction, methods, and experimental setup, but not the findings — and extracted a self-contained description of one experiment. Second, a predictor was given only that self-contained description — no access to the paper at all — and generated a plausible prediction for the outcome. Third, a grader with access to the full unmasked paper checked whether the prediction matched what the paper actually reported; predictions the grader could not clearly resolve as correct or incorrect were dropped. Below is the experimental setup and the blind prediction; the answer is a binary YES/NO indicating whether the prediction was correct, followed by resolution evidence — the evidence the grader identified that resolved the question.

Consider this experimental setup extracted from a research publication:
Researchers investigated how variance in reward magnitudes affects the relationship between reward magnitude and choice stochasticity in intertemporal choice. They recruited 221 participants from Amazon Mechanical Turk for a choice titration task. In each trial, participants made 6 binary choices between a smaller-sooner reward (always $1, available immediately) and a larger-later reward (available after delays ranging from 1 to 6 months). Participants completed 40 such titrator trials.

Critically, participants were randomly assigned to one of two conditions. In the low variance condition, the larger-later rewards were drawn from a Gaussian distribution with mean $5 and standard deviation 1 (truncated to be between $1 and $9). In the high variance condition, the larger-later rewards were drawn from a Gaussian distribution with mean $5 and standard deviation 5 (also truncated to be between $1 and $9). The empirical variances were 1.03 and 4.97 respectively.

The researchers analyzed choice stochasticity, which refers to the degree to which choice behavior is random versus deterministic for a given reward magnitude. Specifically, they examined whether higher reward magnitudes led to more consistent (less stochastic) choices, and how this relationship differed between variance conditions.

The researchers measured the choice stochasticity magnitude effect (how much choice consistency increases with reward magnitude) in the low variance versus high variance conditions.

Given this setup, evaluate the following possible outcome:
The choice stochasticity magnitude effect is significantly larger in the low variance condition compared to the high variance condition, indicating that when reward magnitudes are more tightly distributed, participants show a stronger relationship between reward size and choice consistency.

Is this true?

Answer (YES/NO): YES